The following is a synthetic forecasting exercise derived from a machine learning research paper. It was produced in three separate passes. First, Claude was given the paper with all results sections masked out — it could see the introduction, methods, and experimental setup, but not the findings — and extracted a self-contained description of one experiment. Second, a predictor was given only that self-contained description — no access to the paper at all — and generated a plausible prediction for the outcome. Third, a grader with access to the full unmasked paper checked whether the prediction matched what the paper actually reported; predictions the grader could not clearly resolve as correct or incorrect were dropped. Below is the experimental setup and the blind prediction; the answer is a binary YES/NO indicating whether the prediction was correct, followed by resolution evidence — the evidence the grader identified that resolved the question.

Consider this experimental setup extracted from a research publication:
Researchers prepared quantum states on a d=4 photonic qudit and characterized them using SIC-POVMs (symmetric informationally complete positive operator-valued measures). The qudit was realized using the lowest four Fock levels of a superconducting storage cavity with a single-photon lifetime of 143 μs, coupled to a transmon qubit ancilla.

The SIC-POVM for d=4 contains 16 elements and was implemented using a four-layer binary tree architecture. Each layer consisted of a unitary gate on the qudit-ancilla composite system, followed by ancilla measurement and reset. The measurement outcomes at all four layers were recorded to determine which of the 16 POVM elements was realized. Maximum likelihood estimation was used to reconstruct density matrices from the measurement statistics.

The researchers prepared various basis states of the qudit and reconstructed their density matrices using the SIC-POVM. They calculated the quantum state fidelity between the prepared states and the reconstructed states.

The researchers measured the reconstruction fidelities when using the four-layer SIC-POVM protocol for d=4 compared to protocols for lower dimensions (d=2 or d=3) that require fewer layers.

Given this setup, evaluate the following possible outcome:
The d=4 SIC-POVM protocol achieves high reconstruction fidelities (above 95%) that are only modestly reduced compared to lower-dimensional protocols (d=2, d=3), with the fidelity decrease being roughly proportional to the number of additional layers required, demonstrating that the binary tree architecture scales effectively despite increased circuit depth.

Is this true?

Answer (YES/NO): NO